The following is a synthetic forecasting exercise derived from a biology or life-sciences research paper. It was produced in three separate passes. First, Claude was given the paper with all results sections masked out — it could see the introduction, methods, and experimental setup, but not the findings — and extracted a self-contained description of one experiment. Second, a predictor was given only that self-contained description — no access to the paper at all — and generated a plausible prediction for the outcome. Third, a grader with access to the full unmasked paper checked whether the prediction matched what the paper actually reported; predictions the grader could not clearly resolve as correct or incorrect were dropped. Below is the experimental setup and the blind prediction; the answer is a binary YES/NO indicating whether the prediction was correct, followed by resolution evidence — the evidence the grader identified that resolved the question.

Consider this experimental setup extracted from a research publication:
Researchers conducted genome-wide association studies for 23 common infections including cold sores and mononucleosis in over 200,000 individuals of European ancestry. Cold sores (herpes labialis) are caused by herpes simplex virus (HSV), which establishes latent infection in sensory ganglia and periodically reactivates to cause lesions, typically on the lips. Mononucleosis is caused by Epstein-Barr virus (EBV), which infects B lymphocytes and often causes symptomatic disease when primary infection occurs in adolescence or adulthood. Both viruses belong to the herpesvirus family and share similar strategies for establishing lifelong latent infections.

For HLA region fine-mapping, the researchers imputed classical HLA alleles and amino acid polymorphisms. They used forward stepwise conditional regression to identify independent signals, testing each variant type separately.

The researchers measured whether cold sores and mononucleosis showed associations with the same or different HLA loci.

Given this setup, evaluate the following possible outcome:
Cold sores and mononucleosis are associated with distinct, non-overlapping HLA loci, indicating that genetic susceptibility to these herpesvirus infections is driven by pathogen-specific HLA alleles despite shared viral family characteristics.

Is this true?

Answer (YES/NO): NO